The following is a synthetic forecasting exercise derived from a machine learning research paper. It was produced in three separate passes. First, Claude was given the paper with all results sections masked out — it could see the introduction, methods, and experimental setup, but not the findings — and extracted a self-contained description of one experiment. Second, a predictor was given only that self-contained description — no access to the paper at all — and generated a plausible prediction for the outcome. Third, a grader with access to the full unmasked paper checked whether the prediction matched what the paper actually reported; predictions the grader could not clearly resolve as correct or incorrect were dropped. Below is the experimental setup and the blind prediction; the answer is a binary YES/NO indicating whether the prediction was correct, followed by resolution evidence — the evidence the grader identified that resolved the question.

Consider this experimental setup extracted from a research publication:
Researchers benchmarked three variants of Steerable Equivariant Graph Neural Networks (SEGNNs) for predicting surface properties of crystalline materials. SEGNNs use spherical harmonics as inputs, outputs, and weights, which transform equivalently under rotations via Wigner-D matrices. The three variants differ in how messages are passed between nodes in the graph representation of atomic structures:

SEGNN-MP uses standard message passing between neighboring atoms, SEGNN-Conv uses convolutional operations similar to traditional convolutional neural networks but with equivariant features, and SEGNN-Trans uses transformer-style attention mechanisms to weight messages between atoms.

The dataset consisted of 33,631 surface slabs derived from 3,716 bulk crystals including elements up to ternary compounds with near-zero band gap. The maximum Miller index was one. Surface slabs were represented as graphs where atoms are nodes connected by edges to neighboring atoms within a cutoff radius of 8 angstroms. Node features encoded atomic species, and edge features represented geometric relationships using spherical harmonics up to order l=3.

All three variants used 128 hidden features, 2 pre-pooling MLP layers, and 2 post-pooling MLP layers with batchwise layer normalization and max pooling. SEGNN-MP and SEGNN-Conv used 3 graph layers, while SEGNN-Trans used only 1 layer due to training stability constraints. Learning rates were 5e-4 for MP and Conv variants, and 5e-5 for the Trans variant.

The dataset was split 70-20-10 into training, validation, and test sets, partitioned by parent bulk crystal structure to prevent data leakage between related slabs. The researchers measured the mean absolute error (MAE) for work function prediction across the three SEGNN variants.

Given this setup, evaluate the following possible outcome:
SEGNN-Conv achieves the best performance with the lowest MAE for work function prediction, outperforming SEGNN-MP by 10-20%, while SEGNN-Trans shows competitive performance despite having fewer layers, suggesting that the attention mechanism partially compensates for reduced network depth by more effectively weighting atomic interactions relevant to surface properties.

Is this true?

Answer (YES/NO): NO